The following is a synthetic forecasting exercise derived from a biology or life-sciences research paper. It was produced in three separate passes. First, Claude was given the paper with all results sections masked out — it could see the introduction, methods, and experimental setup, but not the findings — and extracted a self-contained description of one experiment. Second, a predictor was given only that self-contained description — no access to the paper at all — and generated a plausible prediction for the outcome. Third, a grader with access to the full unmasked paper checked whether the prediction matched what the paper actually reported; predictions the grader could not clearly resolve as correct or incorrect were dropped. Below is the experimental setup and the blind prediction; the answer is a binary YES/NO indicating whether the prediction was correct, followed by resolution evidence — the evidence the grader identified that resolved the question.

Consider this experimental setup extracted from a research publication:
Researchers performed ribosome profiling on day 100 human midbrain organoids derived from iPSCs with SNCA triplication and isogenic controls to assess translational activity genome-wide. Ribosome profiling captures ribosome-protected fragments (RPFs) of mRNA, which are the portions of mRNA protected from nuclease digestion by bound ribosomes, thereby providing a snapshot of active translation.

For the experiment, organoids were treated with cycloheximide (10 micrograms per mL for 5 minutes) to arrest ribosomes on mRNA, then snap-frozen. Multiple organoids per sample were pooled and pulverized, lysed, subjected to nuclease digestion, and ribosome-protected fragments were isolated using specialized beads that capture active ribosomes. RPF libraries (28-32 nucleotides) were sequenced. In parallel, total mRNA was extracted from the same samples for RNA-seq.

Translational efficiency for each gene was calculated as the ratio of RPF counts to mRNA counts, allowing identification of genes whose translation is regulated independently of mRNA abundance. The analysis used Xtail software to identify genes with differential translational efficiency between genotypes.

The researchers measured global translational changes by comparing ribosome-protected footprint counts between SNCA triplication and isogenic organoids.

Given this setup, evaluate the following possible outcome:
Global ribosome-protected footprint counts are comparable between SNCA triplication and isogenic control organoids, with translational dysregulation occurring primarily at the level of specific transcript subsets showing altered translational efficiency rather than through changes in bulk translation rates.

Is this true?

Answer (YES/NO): YES